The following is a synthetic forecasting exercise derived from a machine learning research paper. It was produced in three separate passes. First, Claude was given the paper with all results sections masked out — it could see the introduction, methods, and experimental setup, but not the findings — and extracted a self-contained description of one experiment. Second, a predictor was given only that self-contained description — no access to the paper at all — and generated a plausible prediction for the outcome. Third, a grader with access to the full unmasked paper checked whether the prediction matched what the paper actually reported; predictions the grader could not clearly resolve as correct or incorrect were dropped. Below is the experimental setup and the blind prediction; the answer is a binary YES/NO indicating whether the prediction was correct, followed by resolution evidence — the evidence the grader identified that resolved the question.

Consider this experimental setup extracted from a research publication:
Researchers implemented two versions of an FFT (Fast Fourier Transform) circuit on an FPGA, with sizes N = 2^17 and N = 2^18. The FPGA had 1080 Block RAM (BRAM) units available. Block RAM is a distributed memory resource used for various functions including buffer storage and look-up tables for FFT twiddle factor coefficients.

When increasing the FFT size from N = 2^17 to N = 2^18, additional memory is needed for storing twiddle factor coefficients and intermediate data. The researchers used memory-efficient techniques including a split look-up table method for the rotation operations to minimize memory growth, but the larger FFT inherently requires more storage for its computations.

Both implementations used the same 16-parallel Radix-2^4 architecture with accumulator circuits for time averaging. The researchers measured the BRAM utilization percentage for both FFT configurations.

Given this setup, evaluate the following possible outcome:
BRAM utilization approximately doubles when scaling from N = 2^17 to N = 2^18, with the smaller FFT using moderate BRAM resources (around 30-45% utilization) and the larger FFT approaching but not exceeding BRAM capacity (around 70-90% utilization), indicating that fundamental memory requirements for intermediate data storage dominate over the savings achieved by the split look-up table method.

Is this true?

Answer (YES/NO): NO